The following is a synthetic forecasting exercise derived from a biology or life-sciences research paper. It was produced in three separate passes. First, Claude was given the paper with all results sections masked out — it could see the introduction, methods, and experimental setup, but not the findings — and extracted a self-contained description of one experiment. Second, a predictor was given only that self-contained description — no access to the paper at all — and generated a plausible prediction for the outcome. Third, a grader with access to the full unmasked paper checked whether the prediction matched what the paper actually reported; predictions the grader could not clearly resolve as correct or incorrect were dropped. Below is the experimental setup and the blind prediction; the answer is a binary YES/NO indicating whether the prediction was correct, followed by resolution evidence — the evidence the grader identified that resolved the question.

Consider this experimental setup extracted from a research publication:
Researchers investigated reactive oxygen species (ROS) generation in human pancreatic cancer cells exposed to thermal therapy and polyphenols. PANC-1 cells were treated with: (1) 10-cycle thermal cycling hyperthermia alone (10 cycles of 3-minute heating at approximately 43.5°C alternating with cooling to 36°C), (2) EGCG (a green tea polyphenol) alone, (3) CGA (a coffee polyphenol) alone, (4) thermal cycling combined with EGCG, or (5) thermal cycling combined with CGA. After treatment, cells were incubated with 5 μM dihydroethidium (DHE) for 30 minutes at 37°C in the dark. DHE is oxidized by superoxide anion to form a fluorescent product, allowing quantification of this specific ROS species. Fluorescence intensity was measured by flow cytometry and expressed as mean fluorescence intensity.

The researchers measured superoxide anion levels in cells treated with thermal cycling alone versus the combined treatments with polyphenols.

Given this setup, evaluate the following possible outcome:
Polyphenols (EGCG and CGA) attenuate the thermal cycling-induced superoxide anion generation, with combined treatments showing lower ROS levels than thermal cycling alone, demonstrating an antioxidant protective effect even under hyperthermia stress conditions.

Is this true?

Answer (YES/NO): NO